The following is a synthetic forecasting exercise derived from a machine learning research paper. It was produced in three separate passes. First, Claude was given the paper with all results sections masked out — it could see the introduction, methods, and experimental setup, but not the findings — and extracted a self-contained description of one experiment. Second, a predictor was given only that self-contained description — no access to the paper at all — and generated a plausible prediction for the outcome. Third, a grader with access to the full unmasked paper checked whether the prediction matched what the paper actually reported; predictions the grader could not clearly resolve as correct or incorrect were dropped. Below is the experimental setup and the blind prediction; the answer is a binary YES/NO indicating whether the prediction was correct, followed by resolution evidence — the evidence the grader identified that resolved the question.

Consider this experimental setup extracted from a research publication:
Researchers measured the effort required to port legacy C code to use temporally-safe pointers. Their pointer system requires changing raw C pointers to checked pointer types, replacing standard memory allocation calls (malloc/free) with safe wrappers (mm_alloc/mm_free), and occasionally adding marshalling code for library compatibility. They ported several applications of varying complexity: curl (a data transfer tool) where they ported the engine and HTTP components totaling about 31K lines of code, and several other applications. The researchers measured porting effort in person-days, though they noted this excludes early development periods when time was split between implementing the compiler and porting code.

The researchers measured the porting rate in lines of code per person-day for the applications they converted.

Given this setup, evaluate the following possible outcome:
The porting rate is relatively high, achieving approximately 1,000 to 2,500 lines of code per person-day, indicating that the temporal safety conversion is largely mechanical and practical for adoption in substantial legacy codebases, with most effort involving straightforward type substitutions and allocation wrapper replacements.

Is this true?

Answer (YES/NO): NO